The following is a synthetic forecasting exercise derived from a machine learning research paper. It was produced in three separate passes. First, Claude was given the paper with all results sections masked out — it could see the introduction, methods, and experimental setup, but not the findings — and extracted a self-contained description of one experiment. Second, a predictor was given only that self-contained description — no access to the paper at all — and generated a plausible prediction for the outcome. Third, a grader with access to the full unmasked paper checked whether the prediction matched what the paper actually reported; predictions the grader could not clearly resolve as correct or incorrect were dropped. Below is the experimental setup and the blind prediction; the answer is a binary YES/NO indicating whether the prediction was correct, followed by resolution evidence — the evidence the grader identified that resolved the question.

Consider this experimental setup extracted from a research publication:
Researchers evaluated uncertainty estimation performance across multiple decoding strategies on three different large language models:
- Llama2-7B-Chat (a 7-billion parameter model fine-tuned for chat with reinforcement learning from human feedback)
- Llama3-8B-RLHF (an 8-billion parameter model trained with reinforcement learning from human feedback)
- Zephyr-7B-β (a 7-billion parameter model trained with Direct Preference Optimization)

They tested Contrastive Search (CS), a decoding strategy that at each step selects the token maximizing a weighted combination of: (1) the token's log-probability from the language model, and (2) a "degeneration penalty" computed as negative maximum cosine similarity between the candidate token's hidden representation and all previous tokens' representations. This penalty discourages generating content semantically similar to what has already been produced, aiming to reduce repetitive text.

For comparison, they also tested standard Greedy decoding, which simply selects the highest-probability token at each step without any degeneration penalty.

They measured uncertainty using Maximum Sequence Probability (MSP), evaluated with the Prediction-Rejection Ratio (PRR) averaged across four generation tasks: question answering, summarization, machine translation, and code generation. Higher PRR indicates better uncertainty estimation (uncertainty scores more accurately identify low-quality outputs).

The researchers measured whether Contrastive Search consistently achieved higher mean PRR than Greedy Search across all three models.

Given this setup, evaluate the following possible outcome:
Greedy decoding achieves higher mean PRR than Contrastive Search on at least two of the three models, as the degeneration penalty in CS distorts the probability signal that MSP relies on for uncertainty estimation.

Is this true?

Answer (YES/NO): NO